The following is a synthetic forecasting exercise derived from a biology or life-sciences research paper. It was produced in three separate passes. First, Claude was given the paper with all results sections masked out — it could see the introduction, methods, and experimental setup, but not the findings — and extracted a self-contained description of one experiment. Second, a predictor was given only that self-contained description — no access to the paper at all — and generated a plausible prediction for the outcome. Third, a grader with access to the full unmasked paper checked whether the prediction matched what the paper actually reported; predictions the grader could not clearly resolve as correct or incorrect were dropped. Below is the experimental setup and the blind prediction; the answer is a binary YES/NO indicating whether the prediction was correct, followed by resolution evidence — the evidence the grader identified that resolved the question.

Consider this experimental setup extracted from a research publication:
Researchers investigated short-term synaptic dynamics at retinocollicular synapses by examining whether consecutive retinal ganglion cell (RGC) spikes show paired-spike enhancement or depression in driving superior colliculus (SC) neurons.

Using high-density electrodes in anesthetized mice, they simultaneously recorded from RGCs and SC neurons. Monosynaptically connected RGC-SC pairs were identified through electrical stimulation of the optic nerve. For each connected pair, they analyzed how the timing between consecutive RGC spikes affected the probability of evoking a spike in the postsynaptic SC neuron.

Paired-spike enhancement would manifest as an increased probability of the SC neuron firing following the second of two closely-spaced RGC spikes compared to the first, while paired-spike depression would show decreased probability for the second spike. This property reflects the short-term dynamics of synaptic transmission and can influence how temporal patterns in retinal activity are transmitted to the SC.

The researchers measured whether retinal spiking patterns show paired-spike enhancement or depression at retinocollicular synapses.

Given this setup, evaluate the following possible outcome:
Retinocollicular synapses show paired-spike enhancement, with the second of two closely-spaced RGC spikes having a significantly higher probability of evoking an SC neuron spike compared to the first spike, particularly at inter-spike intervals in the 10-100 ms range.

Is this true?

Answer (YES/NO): YES